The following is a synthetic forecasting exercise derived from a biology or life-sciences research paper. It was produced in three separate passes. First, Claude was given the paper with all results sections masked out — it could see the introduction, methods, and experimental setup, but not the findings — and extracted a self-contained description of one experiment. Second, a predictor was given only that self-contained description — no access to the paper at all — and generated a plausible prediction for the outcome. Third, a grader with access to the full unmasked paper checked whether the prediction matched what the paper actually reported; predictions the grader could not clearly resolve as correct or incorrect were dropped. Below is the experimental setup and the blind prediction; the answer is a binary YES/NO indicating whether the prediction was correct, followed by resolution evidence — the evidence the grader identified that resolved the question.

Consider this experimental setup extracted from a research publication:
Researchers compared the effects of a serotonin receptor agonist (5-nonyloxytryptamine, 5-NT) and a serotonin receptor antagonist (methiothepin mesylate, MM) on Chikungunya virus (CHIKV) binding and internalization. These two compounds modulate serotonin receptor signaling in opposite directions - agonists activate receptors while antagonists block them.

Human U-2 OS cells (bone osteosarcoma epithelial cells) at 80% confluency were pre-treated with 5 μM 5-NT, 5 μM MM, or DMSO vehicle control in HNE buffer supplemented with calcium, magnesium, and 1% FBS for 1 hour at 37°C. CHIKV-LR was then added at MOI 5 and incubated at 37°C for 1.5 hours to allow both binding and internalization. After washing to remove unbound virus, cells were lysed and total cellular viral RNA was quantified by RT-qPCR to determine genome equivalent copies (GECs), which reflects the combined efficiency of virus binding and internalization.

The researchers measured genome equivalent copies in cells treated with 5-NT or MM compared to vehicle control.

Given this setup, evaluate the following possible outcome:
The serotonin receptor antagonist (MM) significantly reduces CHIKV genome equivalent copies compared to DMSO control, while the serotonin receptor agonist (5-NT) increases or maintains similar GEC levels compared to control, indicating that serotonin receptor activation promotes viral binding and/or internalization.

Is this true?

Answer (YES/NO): NO